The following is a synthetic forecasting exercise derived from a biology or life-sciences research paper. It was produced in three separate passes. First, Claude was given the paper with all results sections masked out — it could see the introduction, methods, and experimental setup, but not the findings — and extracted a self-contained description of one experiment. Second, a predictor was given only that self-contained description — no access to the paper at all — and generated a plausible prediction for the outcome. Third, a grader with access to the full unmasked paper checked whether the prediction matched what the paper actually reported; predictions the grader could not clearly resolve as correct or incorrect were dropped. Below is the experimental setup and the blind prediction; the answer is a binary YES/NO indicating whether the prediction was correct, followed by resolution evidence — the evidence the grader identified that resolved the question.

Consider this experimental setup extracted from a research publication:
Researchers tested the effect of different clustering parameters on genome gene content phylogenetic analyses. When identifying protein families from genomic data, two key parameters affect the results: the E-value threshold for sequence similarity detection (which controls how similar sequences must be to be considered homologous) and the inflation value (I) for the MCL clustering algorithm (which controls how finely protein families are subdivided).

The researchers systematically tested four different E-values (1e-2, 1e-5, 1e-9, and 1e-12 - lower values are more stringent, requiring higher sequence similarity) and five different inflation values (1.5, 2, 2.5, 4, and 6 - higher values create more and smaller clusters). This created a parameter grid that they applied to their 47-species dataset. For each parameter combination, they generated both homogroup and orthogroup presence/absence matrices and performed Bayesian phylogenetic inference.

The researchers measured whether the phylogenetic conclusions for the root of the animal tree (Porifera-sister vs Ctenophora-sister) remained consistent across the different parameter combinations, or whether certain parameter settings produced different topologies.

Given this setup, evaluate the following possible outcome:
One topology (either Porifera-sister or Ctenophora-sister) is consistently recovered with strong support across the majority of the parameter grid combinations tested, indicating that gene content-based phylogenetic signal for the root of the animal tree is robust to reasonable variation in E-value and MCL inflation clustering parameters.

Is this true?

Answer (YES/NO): YES